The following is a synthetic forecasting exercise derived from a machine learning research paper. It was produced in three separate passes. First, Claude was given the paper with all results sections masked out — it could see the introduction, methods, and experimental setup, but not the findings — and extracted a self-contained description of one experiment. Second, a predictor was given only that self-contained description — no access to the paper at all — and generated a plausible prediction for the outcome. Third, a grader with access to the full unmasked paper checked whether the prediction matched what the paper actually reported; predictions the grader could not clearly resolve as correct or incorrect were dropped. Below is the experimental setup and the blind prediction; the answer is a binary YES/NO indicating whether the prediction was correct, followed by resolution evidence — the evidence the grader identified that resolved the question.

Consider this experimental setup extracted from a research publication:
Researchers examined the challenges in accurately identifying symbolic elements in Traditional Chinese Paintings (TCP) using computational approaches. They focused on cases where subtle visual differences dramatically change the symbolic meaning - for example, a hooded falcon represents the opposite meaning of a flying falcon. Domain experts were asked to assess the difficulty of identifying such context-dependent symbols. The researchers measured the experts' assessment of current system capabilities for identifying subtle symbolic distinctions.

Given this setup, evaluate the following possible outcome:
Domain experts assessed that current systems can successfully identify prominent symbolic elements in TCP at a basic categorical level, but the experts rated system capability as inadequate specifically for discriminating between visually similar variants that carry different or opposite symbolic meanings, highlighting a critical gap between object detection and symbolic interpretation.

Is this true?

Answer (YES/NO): NO